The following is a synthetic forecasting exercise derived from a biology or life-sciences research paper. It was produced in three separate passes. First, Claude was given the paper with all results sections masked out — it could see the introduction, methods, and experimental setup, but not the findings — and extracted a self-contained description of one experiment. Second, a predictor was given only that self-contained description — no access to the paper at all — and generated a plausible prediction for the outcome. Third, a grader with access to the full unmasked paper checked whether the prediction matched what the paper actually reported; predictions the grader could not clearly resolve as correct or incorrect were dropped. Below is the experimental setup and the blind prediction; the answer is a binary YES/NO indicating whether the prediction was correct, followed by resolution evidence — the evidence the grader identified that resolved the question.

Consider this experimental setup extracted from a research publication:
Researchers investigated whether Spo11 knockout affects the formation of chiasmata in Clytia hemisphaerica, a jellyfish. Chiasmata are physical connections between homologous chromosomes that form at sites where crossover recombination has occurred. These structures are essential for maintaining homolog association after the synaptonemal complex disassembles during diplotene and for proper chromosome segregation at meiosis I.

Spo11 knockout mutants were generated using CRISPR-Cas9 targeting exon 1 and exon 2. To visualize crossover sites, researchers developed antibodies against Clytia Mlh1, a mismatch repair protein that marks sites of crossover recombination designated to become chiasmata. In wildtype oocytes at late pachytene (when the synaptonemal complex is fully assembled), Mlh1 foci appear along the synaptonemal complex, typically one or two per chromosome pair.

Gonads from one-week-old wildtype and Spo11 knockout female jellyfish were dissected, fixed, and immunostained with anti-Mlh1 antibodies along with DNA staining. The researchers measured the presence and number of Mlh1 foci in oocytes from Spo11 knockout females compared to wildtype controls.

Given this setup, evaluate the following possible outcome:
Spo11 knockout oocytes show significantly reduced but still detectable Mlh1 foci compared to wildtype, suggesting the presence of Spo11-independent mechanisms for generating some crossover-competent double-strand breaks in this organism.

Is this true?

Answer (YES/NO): NO